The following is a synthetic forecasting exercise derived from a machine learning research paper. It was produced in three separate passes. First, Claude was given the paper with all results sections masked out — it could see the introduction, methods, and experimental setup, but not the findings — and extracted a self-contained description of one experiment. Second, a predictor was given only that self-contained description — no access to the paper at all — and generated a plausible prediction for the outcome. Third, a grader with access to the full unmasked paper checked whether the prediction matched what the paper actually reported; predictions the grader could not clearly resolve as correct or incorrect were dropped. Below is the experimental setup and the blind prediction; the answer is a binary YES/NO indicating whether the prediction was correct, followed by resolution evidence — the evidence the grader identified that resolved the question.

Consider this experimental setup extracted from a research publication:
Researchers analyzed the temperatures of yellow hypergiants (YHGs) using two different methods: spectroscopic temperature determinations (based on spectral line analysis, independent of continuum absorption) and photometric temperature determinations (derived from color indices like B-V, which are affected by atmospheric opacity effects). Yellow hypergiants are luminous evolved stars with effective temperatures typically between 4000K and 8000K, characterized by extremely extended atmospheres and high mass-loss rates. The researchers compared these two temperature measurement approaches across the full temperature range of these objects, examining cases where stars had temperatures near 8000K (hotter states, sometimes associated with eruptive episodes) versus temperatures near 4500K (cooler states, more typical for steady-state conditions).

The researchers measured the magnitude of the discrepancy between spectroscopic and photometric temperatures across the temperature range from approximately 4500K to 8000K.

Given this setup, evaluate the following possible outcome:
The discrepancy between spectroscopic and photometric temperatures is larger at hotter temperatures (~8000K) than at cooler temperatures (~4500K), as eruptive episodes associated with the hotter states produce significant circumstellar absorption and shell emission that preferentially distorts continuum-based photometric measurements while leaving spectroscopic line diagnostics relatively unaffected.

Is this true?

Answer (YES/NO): YES